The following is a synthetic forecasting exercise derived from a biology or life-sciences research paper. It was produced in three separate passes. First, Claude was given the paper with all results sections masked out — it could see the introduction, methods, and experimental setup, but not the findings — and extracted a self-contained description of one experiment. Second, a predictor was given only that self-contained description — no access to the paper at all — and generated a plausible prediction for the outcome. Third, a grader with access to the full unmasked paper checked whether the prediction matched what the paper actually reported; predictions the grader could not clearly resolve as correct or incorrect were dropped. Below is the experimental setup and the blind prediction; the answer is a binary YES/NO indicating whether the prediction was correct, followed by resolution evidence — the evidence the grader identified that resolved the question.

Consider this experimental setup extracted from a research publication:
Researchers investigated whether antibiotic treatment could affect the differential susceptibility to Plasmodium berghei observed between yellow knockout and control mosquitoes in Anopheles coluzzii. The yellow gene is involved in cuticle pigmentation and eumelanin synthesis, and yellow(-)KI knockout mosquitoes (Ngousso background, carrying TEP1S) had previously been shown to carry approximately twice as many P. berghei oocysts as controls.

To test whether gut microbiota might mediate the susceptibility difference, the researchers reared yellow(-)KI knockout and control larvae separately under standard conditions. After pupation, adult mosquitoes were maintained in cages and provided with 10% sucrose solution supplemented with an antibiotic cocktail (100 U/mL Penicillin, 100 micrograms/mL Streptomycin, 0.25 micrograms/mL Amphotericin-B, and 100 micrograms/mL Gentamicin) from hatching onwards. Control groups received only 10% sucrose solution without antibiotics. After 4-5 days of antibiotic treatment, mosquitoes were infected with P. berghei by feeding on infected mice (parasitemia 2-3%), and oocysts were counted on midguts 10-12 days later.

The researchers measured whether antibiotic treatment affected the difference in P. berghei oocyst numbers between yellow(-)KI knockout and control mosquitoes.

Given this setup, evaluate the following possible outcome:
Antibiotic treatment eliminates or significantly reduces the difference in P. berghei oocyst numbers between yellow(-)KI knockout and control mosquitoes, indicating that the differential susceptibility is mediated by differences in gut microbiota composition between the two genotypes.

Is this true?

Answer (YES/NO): YES